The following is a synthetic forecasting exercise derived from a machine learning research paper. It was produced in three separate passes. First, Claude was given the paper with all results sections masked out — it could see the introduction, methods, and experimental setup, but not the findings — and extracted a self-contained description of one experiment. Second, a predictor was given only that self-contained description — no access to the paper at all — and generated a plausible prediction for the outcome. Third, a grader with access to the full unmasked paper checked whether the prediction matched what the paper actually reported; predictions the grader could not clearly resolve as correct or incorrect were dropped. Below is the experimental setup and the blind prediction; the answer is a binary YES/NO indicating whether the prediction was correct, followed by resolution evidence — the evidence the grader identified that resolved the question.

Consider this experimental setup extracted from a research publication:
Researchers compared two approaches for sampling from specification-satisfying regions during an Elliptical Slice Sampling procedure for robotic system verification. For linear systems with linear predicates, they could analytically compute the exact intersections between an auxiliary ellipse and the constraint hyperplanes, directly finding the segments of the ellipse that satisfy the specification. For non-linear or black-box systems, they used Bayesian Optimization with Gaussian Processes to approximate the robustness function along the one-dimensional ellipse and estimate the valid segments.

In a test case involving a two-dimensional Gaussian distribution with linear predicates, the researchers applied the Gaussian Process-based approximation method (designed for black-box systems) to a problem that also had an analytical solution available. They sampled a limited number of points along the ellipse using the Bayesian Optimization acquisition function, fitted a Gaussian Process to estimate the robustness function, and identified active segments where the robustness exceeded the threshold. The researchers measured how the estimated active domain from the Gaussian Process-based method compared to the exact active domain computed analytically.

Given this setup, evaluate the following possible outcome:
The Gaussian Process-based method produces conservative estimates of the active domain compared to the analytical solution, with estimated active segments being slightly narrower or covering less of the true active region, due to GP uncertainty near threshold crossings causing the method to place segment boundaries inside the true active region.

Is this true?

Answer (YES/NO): NO